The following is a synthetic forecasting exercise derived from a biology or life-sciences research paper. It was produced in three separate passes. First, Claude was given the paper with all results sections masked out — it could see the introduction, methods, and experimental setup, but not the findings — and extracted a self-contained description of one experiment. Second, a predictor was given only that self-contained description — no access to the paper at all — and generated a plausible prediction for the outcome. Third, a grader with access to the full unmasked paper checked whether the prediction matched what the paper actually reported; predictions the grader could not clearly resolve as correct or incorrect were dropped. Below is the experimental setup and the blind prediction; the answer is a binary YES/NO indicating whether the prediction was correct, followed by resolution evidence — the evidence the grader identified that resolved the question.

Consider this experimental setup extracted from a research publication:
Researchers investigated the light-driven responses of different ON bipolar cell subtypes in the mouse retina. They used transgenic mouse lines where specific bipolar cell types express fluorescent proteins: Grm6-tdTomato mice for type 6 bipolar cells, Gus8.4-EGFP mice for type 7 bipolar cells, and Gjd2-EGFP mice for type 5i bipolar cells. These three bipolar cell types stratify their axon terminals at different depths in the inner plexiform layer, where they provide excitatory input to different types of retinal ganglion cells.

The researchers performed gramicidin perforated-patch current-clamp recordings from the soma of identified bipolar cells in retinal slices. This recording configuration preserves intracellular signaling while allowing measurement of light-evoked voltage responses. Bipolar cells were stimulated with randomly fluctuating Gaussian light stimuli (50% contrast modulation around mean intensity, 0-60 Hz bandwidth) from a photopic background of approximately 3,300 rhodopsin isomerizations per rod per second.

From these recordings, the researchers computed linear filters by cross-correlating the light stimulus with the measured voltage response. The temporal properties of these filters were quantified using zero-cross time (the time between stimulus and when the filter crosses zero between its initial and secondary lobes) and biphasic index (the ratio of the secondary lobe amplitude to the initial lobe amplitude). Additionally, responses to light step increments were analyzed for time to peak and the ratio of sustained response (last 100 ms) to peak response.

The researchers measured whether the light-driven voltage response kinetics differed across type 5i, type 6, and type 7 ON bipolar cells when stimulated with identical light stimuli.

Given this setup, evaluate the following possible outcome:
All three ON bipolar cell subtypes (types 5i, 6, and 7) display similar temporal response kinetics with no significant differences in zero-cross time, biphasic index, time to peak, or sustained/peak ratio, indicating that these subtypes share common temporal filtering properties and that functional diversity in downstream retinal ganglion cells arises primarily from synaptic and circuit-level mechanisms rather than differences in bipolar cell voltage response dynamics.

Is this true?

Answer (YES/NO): YES